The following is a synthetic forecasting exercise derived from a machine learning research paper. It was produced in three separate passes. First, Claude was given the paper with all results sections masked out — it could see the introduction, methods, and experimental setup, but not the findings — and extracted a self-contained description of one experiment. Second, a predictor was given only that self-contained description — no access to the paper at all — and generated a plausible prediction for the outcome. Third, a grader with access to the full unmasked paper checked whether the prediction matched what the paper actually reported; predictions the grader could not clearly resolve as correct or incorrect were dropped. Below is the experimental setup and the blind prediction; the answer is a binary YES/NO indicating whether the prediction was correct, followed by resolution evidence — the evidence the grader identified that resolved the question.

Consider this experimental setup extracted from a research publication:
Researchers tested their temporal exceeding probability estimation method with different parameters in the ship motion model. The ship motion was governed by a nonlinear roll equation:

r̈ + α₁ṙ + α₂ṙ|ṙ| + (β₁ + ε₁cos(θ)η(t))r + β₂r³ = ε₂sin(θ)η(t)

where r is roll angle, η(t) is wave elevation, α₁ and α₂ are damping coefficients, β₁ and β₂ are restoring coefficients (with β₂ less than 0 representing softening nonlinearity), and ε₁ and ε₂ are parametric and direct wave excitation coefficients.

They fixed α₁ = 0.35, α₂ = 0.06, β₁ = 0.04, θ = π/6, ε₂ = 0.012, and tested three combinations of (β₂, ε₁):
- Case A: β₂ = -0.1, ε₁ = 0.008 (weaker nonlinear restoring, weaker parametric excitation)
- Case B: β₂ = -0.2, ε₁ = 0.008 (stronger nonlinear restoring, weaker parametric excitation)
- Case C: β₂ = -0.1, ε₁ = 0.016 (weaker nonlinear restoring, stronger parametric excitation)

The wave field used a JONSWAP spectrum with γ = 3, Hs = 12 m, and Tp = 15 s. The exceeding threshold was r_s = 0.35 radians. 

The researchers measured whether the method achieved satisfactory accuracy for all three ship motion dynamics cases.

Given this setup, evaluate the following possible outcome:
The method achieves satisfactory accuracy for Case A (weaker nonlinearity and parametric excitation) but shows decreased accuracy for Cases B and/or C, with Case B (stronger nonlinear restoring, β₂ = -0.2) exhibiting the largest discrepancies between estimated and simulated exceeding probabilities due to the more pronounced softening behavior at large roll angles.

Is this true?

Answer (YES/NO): NO